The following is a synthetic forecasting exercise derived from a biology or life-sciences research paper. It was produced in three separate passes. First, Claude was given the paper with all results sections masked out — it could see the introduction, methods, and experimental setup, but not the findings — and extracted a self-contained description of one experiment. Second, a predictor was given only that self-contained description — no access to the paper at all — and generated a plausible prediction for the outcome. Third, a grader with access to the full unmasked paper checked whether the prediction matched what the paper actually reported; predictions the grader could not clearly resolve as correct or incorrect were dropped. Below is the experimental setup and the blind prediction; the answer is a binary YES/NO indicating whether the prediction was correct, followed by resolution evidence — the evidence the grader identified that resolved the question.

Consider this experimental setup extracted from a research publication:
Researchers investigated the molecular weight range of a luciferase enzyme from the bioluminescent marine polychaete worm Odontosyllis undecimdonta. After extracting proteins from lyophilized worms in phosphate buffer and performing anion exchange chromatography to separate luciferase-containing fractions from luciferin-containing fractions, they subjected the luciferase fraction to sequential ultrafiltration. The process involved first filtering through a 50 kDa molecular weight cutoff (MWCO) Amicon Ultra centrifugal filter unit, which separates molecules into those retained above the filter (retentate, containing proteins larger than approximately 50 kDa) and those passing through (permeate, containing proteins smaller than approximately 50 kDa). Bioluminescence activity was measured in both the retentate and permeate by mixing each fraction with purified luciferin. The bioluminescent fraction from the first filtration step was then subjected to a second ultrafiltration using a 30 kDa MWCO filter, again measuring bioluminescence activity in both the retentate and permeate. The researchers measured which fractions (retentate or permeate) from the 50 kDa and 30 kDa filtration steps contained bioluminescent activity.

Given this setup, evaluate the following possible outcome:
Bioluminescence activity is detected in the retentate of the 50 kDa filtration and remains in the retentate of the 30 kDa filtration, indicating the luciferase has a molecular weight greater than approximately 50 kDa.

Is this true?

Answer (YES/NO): NO